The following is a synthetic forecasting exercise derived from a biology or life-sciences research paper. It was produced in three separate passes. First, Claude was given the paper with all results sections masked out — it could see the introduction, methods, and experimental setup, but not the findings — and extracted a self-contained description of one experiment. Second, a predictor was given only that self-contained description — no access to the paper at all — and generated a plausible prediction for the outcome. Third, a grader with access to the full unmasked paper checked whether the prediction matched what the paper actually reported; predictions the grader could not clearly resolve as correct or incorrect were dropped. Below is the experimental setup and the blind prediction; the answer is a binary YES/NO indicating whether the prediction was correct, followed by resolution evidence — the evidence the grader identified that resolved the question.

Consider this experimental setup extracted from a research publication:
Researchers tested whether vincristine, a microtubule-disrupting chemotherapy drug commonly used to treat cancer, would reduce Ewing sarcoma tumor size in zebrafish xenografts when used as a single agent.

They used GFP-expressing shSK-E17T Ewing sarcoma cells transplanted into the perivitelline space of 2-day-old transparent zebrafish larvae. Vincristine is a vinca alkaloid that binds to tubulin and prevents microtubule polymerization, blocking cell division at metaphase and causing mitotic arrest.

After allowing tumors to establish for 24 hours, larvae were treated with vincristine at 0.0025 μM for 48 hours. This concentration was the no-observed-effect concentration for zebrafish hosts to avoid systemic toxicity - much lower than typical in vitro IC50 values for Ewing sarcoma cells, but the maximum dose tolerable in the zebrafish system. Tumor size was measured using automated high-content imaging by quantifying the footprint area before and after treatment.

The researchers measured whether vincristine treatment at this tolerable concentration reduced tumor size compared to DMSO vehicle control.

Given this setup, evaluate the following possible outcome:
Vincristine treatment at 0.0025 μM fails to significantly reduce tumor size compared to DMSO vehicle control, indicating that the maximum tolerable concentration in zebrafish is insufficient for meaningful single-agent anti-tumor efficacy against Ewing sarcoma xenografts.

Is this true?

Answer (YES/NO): YES